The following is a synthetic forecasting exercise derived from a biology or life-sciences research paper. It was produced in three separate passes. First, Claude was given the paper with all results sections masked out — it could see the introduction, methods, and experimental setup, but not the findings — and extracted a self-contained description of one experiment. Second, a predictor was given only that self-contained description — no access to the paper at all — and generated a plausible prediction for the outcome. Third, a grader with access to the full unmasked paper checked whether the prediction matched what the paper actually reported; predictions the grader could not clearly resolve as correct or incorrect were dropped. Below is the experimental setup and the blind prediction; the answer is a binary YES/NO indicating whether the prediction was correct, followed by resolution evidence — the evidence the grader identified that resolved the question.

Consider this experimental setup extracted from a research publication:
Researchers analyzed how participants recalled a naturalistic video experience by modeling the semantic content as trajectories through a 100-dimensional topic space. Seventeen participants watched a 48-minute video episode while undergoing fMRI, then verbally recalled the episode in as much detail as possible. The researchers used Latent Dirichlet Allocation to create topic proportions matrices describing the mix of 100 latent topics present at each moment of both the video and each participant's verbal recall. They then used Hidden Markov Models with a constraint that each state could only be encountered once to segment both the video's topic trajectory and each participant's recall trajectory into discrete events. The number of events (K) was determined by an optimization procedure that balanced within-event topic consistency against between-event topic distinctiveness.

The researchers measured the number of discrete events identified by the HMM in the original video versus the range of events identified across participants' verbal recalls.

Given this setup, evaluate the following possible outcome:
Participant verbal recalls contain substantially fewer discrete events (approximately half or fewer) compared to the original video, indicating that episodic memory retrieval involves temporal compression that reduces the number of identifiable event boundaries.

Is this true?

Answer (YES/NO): NO